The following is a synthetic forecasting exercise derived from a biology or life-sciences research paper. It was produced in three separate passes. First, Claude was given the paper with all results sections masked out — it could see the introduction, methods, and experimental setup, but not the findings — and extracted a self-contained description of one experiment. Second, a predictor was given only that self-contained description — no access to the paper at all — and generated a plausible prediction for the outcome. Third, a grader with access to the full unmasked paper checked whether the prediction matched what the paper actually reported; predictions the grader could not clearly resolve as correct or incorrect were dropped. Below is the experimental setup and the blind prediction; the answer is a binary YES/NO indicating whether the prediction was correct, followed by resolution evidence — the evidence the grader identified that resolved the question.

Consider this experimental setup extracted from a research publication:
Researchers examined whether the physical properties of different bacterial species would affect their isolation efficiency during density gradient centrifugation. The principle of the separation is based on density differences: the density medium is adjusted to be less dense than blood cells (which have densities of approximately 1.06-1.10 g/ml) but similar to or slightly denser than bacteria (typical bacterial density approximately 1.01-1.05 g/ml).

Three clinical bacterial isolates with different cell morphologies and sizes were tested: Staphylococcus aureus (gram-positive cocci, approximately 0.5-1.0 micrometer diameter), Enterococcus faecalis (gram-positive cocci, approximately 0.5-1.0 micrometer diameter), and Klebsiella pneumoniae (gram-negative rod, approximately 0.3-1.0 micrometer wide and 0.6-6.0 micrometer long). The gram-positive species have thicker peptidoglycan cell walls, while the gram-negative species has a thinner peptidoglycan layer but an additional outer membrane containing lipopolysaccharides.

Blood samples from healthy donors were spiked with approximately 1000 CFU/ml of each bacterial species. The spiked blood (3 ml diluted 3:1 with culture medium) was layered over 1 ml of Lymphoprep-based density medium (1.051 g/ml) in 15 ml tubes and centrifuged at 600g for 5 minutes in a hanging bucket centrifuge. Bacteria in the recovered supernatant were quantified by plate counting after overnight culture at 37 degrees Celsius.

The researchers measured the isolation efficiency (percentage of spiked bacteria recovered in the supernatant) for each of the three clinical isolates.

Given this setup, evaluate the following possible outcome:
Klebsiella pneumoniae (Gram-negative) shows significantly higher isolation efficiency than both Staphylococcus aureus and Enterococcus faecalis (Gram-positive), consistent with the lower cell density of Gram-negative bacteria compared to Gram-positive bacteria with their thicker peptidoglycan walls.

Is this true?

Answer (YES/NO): NO